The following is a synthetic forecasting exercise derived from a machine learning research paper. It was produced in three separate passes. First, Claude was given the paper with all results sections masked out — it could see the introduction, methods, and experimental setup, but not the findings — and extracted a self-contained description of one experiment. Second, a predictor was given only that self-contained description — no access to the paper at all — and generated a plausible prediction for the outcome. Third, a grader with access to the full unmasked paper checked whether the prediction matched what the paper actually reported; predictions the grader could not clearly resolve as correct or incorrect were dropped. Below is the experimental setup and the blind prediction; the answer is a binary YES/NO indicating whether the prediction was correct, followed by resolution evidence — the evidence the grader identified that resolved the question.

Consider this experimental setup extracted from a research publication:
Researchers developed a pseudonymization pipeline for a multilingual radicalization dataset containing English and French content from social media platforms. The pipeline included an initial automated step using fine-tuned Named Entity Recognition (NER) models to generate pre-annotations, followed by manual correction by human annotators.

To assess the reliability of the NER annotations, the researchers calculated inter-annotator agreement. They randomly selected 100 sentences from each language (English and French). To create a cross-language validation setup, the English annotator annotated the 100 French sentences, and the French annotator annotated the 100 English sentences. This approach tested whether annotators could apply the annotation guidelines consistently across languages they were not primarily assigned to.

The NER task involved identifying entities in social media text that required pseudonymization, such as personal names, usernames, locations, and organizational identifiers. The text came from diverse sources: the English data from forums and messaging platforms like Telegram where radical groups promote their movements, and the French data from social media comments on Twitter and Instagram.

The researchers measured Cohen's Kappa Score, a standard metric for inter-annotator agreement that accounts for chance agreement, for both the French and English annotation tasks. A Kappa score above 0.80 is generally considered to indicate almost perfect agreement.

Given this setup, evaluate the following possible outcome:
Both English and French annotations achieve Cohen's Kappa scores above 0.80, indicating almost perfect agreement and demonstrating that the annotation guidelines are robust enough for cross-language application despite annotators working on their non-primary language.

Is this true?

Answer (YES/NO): YES